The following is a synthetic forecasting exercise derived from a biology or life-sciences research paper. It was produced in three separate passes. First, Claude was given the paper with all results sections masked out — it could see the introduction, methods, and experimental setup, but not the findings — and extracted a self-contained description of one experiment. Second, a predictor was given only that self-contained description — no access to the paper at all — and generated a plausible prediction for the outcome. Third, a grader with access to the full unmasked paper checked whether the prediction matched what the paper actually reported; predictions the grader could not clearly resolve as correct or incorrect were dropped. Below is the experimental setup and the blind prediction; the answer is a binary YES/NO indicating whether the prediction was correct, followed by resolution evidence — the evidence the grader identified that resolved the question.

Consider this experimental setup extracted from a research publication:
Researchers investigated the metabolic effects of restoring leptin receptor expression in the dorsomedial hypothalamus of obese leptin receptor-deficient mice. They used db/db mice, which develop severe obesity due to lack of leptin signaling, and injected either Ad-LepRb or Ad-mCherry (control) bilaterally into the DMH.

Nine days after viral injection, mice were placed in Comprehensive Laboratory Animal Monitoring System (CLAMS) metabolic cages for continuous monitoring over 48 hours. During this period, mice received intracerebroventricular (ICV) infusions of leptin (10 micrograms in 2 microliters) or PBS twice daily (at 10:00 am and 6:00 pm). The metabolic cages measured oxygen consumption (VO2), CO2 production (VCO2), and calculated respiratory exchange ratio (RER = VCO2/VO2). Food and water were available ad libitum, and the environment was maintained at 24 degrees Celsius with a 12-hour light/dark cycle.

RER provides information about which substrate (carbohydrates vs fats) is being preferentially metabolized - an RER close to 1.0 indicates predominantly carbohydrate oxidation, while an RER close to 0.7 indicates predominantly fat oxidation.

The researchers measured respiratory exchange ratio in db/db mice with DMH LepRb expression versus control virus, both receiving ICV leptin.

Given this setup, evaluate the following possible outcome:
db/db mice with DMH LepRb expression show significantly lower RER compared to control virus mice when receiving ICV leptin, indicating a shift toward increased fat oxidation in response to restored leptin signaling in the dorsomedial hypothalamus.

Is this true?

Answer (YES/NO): NO